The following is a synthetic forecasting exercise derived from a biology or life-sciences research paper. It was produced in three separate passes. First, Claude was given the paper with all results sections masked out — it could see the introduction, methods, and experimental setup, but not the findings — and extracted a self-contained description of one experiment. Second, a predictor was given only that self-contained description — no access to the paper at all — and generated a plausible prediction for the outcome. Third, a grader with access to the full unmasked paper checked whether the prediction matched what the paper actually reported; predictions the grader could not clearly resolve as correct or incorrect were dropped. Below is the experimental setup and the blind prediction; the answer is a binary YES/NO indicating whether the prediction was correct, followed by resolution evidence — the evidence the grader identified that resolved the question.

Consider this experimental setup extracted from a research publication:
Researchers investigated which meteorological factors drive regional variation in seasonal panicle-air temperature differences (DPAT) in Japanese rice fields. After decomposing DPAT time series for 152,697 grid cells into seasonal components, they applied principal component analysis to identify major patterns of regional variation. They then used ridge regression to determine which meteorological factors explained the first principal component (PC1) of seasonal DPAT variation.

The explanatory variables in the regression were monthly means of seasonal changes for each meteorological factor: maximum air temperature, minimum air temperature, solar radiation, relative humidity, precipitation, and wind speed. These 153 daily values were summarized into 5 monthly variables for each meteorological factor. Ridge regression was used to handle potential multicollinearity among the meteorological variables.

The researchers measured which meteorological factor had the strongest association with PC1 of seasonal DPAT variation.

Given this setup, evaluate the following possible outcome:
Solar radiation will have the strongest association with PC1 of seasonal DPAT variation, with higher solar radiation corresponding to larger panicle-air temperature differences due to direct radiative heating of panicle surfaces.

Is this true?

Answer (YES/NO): YES